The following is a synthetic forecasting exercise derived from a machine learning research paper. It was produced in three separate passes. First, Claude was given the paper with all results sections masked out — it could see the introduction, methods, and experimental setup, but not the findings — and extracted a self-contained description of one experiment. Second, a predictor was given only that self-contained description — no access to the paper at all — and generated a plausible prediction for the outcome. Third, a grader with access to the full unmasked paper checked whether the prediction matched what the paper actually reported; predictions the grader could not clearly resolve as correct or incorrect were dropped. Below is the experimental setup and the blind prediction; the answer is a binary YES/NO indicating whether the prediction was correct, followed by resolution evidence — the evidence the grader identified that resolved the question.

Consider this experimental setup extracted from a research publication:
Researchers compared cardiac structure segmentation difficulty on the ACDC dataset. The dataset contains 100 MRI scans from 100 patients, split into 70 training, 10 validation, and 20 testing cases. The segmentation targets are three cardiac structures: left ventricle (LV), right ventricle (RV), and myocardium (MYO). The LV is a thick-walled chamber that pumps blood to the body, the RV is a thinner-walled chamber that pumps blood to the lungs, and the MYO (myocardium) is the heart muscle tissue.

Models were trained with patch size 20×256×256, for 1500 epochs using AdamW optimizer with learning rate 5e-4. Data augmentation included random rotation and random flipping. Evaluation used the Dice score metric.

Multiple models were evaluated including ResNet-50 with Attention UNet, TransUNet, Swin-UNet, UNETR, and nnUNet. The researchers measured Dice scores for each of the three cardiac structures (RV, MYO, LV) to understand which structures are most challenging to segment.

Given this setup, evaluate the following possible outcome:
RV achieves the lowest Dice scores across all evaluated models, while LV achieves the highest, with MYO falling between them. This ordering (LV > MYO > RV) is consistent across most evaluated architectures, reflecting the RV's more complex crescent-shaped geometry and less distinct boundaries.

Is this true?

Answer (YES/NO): NO